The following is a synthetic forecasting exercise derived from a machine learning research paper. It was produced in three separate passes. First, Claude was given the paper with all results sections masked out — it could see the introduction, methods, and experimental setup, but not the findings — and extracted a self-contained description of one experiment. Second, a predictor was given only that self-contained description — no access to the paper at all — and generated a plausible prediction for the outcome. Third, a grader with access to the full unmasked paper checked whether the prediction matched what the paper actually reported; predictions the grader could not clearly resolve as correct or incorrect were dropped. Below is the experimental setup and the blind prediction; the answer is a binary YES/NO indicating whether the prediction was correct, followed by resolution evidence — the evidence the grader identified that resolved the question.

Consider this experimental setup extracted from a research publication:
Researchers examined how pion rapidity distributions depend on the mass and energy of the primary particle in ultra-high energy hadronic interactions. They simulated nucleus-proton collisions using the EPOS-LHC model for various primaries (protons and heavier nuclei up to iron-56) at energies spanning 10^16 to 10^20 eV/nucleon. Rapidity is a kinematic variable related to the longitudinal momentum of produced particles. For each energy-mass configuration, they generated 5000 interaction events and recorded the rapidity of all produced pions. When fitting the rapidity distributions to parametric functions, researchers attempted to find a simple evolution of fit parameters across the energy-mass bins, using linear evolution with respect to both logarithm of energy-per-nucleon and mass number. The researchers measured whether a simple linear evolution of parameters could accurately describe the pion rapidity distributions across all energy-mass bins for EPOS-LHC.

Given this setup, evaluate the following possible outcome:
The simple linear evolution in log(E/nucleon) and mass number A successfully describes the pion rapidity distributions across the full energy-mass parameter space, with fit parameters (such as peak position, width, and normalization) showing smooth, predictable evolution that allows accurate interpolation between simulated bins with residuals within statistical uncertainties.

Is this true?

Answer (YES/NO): NO